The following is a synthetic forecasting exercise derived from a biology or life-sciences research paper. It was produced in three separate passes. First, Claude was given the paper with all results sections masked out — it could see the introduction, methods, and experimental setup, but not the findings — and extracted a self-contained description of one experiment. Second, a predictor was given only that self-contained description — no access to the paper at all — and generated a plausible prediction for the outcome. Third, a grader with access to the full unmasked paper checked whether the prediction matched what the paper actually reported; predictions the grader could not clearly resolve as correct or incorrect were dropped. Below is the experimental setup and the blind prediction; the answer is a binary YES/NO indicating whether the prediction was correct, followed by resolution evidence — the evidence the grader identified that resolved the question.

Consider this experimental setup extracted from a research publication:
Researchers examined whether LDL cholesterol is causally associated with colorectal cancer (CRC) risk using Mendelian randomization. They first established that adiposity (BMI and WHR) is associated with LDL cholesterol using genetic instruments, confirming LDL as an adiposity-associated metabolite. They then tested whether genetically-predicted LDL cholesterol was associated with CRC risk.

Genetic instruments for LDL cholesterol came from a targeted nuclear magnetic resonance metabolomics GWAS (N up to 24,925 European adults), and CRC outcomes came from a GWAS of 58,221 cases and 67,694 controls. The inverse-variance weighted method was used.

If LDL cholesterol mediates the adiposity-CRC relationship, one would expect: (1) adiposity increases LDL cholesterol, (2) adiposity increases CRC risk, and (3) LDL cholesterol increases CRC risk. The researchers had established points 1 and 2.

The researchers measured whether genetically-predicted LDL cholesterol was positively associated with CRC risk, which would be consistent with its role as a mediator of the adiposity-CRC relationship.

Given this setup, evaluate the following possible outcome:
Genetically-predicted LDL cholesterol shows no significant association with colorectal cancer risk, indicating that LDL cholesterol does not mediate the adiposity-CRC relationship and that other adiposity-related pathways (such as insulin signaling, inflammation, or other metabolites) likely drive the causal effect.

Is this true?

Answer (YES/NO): YES